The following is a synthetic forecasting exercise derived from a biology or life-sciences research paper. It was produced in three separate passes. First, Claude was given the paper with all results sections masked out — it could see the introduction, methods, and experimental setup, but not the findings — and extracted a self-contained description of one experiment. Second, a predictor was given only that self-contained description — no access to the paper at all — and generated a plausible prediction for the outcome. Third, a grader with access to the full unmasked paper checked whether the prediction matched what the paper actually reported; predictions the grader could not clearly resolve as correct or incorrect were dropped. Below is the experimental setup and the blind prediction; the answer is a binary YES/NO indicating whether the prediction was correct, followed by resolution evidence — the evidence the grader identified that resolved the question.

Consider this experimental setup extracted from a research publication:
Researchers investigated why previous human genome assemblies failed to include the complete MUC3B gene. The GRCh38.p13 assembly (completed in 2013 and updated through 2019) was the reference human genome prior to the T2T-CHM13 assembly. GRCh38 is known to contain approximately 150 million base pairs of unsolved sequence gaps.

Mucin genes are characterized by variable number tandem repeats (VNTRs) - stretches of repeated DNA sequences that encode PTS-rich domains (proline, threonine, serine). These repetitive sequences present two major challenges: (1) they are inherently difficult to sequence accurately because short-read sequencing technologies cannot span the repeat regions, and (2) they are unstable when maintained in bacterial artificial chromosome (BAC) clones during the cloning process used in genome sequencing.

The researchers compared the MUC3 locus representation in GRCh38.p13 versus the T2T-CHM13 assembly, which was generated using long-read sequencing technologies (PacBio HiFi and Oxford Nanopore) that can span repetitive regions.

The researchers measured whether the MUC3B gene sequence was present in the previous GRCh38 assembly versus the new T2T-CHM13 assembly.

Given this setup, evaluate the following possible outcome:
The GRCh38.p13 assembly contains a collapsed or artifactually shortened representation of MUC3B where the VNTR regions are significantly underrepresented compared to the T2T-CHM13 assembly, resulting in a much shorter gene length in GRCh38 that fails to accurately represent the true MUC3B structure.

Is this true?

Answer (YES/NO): NO